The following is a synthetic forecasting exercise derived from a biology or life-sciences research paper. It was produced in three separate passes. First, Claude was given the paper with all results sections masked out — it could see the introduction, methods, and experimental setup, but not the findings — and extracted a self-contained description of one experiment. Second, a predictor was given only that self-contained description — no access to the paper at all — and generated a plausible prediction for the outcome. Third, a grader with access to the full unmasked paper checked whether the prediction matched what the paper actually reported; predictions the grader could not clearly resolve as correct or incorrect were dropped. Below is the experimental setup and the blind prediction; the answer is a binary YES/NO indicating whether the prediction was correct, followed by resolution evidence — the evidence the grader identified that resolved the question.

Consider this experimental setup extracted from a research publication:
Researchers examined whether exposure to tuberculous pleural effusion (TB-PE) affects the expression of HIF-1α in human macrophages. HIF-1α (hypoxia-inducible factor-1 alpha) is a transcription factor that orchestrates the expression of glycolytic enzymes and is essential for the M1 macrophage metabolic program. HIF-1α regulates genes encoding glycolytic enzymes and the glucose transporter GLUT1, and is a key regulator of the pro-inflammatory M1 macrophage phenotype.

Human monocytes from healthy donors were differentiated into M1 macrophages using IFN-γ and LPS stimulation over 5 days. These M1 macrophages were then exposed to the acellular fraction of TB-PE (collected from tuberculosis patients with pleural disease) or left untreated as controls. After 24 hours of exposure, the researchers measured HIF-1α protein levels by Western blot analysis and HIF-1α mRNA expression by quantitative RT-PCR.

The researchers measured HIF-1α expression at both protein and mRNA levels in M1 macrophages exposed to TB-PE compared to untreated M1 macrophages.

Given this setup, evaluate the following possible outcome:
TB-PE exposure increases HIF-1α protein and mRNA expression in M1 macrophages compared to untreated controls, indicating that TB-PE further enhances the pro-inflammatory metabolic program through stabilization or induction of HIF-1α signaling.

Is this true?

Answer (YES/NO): NO